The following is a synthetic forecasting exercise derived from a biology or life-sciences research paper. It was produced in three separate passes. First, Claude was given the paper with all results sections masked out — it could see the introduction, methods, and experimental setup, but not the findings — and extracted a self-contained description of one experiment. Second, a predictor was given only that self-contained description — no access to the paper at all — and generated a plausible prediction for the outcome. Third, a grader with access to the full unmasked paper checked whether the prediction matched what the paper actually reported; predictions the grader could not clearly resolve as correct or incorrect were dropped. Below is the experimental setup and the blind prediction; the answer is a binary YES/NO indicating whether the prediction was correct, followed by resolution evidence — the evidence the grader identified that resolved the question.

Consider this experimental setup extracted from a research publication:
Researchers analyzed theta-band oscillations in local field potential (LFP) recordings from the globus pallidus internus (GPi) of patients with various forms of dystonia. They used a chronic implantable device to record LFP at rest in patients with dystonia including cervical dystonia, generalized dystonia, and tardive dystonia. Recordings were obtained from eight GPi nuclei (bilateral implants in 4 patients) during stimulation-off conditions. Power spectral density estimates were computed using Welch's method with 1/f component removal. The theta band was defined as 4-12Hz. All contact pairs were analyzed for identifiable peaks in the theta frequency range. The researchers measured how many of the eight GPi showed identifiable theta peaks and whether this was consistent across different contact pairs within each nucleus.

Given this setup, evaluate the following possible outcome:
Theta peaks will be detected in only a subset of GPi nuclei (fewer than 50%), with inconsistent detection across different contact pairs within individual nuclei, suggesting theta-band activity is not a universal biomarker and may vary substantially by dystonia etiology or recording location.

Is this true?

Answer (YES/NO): NO